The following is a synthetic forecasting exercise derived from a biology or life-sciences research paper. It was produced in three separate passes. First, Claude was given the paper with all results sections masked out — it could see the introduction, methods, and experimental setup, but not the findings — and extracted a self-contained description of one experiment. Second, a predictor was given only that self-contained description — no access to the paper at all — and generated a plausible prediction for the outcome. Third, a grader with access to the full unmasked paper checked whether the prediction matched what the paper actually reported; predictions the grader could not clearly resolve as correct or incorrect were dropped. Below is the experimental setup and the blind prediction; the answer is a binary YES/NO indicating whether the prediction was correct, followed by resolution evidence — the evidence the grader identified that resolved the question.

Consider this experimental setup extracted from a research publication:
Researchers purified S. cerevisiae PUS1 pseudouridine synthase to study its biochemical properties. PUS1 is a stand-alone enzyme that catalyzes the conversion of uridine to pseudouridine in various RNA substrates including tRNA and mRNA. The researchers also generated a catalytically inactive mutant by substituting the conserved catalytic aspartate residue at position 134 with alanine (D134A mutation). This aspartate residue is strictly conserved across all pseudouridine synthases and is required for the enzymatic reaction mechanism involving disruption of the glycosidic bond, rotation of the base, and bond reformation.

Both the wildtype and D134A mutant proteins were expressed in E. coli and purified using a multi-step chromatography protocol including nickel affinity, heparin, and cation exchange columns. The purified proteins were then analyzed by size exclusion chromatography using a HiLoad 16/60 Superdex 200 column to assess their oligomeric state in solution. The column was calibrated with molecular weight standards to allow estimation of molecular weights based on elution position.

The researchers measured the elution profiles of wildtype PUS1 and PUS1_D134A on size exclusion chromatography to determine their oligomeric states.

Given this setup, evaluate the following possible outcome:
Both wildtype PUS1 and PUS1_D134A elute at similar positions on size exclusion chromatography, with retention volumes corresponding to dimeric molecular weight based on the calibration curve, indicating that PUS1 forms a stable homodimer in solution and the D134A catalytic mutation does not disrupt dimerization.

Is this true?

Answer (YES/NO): NO